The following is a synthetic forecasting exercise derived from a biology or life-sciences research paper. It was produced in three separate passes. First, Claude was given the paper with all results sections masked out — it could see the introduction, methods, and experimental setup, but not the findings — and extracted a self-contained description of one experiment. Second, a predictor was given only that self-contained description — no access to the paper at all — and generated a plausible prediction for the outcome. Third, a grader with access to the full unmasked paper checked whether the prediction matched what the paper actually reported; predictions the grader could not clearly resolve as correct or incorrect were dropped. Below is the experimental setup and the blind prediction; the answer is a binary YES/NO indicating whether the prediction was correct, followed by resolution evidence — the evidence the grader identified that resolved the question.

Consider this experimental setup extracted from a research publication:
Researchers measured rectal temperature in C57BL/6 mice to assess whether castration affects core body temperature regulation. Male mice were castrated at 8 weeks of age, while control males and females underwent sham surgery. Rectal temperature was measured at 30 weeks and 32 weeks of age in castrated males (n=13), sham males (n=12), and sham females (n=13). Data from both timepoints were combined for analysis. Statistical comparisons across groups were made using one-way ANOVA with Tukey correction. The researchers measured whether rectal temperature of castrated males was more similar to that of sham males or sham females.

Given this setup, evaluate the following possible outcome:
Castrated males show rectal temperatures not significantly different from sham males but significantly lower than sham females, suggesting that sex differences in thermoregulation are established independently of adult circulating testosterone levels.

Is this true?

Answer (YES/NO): NO